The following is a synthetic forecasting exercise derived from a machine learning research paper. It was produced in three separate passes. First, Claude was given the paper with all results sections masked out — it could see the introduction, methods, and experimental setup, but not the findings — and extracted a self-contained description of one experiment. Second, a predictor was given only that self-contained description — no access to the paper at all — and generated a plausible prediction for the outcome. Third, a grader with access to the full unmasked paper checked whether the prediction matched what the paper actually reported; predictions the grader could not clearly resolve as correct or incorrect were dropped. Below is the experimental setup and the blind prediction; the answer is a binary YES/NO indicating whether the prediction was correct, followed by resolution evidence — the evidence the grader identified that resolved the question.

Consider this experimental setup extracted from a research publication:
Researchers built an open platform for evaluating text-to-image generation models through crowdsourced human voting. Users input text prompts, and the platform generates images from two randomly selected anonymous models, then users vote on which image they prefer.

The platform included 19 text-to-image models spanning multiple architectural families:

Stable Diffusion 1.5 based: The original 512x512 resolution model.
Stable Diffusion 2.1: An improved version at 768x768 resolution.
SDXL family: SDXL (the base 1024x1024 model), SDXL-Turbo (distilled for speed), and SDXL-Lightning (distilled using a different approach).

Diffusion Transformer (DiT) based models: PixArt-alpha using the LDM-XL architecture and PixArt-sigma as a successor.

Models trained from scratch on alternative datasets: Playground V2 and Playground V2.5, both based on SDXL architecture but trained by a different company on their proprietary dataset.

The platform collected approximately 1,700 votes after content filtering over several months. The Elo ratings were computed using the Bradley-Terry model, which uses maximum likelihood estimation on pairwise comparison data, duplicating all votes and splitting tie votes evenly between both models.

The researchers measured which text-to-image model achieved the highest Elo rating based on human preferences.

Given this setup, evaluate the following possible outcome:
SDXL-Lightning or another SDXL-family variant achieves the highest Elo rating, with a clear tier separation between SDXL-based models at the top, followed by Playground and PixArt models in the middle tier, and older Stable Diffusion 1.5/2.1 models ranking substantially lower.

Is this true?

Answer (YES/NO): NO